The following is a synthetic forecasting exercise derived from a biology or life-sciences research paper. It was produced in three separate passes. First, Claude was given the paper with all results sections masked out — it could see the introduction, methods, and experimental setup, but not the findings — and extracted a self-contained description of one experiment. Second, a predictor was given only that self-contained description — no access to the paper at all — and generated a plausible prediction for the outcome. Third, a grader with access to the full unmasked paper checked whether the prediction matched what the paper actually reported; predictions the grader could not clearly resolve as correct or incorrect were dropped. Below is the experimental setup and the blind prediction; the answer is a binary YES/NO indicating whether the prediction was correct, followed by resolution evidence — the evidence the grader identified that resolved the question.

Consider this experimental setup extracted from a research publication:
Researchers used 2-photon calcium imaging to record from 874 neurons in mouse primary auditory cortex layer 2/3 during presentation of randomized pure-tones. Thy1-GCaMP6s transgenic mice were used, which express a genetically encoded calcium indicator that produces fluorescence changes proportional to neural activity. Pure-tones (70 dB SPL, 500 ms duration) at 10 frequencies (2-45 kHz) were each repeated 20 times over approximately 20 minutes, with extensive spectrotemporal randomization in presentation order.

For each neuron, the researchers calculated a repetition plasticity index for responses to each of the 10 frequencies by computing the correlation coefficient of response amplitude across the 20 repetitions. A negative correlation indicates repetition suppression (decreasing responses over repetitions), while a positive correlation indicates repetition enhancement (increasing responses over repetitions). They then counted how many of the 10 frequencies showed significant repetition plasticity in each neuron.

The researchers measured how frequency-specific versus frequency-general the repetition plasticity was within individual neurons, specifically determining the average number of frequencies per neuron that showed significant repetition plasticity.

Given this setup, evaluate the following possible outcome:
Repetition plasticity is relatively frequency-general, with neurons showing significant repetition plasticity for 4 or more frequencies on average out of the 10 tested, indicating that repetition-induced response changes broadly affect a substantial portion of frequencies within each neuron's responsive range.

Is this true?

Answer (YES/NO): NO